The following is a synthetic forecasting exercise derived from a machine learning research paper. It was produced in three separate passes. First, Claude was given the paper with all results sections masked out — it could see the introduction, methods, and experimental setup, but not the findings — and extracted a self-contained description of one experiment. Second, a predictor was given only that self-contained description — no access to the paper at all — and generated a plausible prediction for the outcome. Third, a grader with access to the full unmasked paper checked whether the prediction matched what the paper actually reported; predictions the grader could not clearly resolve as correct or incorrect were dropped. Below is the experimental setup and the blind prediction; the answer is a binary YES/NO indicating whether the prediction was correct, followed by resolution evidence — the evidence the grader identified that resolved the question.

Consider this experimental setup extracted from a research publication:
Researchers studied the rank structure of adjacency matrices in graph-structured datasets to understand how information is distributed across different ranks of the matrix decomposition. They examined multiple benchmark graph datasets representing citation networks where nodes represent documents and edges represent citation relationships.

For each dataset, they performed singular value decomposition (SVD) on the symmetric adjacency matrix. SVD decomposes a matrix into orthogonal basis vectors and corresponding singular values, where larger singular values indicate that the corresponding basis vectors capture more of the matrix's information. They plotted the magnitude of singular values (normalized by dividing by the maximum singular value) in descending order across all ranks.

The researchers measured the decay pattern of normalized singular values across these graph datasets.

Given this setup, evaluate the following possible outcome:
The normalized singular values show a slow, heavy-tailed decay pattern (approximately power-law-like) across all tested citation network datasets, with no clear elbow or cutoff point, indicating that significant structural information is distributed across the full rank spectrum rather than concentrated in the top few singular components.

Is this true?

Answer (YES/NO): NO